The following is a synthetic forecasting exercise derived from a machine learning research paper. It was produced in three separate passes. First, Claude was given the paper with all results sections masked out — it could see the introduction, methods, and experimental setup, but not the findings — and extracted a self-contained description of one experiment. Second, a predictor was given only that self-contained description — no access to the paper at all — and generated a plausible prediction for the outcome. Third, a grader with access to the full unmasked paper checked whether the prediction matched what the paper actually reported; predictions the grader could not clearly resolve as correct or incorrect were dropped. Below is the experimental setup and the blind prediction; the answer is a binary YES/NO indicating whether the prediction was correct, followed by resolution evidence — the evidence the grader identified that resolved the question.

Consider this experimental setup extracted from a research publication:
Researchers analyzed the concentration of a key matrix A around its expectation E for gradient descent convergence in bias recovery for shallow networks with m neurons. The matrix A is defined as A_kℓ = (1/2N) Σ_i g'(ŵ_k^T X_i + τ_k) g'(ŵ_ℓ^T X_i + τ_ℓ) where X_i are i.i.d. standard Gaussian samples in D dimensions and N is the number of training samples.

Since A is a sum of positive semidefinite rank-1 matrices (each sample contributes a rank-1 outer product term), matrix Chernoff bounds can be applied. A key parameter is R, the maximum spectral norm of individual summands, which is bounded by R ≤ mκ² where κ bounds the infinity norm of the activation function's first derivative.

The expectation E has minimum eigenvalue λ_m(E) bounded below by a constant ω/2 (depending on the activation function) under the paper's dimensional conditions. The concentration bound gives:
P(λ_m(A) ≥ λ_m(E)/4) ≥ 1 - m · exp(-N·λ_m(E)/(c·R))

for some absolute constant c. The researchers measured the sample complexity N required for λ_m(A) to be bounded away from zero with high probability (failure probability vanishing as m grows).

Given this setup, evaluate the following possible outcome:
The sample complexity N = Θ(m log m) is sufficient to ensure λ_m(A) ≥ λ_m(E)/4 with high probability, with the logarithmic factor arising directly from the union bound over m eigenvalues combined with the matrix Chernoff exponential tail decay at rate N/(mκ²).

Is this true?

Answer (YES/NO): YES